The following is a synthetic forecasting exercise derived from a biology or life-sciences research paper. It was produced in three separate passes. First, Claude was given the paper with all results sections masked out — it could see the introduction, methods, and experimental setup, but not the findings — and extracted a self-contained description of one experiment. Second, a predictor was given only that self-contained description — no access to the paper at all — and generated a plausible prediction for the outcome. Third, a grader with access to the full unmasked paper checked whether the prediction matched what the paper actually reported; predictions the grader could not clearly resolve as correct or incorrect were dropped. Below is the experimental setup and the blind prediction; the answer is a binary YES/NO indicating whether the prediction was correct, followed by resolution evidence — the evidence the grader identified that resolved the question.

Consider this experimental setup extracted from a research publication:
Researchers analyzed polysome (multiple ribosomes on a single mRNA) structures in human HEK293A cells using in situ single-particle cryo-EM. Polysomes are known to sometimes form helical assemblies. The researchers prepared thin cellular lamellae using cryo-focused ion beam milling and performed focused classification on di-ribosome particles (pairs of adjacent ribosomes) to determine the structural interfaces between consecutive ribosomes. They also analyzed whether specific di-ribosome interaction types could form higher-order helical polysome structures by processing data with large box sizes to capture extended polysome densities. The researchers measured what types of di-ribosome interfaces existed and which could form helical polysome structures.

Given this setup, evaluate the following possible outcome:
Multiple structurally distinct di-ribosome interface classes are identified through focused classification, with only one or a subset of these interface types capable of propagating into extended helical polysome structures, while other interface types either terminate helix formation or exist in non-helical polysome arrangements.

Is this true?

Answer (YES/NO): YES